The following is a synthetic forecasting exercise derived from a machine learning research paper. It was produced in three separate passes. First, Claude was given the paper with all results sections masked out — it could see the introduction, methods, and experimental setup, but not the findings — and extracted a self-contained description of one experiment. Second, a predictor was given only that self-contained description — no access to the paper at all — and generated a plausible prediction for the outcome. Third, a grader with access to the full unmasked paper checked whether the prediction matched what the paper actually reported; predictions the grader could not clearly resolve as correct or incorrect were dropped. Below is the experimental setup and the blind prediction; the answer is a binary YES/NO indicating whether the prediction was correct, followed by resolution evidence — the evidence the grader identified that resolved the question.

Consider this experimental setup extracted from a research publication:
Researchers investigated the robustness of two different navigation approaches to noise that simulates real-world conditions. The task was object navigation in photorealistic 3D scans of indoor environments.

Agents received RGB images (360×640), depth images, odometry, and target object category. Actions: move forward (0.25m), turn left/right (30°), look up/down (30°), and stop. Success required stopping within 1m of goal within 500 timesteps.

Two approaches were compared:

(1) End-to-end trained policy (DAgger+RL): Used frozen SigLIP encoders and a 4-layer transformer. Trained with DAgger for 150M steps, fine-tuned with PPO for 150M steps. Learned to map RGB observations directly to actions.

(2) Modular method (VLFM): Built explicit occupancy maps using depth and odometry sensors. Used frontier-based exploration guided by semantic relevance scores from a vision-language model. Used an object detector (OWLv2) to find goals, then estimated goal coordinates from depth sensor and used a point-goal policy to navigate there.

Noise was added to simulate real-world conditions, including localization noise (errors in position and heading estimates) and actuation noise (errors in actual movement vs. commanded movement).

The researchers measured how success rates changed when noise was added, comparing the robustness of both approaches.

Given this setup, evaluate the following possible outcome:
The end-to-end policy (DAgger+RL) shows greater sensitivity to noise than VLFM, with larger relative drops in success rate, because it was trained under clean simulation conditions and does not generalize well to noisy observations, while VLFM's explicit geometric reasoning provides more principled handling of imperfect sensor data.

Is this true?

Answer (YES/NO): NO